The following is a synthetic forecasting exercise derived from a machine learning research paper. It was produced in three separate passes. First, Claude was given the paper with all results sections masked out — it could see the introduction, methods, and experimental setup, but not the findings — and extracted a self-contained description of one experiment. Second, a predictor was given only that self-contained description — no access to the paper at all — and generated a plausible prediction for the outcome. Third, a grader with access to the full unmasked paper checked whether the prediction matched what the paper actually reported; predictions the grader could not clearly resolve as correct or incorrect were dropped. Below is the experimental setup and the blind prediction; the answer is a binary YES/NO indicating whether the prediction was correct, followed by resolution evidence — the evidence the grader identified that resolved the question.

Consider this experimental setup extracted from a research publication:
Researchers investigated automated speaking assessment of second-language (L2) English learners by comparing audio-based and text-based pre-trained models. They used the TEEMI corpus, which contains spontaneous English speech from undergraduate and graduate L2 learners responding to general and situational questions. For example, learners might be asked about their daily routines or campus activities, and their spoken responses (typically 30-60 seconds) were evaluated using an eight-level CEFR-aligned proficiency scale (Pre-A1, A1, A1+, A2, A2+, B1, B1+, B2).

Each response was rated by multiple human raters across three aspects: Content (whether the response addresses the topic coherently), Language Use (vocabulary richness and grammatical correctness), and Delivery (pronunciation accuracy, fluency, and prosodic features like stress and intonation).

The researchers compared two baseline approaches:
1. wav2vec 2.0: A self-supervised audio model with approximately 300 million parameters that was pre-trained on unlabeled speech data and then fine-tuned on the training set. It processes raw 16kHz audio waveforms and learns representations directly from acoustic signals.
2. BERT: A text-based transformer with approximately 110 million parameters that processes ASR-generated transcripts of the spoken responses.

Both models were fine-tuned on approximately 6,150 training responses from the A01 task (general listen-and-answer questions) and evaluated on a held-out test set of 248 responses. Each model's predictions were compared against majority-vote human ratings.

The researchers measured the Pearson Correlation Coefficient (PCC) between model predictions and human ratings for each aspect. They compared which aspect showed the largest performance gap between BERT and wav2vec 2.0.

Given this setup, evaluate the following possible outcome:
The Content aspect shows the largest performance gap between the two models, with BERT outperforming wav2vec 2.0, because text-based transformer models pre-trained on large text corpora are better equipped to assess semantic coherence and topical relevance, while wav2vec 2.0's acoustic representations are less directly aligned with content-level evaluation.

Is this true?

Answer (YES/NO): NO